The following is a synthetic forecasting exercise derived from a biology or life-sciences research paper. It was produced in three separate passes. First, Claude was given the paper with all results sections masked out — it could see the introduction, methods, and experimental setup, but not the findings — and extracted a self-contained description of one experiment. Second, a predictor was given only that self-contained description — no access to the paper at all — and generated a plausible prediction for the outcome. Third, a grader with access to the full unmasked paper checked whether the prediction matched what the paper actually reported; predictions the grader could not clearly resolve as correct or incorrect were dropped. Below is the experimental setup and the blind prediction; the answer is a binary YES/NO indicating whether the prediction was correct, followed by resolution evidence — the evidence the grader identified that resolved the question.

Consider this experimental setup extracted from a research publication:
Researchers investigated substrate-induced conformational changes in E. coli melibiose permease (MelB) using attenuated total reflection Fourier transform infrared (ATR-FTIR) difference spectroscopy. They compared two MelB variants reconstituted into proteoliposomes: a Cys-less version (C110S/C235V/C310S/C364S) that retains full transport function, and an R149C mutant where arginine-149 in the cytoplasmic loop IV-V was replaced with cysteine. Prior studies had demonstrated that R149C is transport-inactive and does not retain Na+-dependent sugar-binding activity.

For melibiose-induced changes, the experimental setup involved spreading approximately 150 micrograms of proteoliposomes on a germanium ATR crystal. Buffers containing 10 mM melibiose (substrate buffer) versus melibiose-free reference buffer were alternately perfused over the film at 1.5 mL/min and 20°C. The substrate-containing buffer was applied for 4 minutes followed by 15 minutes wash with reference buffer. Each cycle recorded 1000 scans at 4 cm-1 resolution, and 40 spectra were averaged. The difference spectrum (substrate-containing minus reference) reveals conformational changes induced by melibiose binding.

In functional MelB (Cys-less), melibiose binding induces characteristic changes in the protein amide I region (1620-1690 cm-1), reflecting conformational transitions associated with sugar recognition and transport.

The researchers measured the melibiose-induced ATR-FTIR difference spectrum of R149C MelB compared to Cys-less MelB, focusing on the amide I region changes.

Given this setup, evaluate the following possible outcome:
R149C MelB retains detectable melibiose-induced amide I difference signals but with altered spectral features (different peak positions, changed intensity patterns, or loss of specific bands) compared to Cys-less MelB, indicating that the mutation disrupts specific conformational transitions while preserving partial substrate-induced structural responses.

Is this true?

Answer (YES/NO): YES